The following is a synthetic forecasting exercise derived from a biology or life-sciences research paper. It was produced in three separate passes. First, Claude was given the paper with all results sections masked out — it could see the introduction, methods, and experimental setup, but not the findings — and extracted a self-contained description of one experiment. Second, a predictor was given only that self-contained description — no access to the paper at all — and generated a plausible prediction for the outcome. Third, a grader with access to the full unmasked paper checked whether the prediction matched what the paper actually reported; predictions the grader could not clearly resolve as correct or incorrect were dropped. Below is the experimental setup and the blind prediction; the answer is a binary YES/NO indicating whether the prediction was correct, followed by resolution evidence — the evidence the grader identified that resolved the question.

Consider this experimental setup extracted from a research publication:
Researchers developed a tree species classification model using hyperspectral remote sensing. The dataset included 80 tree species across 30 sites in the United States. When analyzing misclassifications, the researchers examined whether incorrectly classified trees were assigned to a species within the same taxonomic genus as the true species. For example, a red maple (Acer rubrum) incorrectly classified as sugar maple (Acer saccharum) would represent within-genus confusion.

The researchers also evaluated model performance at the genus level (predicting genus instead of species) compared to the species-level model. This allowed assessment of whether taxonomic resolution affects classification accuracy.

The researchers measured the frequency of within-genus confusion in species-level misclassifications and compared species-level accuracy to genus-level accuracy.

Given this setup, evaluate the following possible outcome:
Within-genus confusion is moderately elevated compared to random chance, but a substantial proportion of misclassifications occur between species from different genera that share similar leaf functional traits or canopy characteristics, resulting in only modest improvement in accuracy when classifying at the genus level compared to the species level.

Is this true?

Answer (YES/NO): YES